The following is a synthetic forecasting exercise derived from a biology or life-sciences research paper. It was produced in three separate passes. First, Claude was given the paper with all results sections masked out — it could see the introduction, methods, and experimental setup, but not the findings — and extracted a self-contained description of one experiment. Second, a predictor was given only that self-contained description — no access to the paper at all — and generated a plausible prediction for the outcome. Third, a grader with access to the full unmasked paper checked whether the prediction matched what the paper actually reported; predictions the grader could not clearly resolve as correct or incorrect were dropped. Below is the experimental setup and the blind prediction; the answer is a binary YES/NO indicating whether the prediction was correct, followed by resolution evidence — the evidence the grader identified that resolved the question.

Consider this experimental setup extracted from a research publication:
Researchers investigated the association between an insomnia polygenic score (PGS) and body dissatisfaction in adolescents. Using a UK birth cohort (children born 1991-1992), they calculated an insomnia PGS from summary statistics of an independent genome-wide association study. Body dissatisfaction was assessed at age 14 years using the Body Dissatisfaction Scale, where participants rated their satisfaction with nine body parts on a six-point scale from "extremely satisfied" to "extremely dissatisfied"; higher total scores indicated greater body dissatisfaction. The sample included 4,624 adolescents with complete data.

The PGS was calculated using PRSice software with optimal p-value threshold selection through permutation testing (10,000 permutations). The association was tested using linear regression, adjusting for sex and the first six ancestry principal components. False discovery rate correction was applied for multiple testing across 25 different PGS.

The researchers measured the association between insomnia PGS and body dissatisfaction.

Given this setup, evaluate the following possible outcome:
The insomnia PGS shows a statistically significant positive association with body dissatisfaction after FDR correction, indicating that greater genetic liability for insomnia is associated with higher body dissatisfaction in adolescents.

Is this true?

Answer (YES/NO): YES